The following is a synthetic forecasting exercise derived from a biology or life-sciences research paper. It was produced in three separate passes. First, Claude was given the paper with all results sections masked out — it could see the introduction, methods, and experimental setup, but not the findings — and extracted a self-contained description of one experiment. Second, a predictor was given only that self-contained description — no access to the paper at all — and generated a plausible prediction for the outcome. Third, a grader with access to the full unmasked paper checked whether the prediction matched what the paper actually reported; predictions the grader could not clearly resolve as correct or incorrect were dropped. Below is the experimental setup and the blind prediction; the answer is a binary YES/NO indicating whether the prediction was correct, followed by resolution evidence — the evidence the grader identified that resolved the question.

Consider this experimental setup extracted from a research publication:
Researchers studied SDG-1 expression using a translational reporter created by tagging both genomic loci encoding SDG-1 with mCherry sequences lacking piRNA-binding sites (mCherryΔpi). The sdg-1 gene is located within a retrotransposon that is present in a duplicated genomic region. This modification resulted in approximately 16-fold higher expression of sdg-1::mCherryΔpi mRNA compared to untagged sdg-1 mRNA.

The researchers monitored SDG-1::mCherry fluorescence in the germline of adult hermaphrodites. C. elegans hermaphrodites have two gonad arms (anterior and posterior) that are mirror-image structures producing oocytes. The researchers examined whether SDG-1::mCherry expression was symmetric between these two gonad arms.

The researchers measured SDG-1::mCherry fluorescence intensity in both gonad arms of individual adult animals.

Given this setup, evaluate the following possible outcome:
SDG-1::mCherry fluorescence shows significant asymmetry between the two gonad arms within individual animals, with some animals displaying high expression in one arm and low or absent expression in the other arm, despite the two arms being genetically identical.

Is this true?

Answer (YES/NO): YES